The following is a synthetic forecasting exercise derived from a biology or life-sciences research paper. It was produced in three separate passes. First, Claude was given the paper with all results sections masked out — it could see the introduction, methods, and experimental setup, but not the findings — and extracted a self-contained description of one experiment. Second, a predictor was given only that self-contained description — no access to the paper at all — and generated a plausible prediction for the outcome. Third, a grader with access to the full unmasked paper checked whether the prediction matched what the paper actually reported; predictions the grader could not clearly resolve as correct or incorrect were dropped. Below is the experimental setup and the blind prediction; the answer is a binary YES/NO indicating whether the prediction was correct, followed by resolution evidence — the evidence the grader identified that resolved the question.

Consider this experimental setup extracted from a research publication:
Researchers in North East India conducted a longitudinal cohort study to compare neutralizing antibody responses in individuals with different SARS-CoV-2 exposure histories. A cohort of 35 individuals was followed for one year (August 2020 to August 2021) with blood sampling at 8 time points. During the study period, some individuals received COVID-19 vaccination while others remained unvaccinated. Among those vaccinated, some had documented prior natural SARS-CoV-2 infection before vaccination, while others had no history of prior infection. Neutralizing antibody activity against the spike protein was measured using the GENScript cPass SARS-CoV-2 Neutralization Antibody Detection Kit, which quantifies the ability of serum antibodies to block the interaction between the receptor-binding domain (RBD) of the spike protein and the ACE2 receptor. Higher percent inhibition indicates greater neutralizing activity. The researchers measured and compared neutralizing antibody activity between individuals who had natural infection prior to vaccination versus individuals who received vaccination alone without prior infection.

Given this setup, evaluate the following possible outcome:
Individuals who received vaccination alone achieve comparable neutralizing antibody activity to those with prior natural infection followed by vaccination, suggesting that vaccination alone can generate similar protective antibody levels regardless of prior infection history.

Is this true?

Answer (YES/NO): NO